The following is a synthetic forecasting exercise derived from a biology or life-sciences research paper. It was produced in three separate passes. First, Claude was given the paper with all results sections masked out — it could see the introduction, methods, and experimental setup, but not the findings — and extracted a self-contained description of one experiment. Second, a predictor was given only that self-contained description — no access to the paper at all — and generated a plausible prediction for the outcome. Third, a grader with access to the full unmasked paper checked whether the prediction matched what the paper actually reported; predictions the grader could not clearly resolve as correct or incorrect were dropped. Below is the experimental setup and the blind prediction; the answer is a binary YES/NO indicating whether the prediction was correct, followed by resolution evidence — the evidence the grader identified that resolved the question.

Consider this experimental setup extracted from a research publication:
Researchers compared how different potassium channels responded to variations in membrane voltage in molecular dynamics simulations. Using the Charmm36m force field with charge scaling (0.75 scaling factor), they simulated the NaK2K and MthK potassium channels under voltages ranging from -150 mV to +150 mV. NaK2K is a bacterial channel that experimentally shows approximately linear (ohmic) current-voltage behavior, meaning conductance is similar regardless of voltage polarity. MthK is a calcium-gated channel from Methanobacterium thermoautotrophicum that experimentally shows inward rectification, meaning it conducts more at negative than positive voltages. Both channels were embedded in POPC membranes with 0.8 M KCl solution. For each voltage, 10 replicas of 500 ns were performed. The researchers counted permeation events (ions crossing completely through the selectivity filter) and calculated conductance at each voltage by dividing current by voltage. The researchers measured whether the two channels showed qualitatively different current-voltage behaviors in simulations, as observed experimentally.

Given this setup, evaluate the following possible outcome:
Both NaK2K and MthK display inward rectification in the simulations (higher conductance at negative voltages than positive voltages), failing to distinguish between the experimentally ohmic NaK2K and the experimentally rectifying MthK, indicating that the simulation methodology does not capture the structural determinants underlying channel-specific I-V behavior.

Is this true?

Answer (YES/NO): NO